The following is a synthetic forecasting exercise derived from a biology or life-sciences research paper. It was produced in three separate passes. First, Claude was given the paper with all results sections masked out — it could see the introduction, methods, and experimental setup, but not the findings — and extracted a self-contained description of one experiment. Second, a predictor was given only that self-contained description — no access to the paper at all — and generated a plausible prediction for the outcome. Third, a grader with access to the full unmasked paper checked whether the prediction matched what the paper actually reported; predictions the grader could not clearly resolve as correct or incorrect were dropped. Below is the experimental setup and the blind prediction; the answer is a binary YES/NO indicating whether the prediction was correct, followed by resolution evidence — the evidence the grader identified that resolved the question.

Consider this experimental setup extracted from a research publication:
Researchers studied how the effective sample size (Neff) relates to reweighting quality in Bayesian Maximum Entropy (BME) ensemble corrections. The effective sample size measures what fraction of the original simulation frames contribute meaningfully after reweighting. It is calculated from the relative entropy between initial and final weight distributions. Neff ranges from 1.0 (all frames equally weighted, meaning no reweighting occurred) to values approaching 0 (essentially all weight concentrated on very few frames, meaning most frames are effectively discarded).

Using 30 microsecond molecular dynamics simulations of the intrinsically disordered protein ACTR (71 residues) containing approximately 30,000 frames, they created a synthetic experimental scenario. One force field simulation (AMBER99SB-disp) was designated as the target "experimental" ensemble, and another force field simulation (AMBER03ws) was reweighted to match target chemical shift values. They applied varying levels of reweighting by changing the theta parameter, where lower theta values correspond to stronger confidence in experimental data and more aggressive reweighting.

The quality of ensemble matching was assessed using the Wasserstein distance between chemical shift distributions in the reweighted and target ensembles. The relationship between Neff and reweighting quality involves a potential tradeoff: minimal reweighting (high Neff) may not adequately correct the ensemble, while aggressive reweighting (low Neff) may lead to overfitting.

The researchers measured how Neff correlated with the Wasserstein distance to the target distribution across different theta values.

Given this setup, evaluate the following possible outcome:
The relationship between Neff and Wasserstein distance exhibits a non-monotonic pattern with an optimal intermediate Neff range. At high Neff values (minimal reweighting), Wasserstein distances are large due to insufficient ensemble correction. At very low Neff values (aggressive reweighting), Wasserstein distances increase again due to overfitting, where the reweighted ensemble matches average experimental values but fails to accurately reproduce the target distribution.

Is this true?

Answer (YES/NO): YES